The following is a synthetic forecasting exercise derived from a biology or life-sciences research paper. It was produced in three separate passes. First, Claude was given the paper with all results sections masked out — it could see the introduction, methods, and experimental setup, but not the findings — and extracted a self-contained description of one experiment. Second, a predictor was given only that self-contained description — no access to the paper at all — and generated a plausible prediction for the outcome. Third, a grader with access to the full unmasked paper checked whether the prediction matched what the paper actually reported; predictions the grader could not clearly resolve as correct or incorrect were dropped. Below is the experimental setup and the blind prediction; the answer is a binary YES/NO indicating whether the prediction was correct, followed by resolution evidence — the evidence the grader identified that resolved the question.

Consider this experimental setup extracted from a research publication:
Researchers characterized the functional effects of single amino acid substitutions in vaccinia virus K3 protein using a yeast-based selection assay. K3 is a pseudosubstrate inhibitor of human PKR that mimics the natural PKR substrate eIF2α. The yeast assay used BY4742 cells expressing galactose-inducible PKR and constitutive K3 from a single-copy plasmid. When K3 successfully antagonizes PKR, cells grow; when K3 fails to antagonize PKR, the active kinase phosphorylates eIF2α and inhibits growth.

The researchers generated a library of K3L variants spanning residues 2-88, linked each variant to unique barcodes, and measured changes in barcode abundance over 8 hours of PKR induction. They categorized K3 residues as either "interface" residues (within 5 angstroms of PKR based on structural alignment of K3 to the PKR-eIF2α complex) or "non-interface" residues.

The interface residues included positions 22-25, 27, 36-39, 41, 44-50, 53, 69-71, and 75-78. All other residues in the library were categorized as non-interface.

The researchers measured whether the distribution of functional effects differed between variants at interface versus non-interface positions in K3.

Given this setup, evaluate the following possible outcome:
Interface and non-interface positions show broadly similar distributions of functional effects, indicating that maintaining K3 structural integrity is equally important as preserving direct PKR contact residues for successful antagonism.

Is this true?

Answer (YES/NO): YES